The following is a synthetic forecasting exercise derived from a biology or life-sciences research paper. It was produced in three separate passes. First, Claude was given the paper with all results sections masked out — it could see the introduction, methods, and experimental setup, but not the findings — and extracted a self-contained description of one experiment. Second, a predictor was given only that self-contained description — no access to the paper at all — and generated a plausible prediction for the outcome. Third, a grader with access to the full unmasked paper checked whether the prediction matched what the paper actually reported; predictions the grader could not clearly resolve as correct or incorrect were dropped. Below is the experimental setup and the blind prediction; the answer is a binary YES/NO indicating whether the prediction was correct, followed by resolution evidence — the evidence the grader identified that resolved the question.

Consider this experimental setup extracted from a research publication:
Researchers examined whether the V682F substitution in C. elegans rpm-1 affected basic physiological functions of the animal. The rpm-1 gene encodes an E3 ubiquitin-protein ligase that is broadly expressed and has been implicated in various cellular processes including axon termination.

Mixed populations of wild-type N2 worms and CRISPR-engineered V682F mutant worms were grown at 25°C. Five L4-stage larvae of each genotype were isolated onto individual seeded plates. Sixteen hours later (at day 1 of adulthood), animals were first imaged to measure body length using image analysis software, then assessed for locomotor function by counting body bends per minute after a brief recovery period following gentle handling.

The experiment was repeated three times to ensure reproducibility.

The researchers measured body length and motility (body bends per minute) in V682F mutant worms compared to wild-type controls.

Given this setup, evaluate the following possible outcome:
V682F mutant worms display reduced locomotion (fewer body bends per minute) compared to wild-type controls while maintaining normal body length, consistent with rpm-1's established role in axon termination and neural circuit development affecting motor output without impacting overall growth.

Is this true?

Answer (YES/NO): NO